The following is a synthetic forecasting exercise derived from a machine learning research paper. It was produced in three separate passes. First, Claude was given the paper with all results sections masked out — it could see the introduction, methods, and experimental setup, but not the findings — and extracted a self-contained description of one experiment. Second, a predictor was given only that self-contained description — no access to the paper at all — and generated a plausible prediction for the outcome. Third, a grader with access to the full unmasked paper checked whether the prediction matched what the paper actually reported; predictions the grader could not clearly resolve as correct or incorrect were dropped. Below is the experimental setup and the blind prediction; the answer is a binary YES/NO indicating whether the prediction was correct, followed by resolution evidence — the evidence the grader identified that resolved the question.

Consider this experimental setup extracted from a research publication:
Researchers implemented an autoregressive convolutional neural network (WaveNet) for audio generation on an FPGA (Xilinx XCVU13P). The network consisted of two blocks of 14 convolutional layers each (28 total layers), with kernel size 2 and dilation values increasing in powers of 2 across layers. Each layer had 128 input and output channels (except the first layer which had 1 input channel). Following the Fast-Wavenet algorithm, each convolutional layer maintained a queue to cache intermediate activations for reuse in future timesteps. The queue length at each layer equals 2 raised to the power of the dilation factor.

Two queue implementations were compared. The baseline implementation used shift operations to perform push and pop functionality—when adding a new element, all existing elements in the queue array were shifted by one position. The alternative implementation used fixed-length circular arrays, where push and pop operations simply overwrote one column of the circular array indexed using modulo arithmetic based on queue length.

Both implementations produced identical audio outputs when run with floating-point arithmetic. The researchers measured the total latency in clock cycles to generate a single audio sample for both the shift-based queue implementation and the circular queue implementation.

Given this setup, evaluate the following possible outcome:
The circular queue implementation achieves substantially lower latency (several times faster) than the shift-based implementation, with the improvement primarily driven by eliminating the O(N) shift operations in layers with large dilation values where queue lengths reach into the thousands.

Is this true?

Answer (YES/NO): NO